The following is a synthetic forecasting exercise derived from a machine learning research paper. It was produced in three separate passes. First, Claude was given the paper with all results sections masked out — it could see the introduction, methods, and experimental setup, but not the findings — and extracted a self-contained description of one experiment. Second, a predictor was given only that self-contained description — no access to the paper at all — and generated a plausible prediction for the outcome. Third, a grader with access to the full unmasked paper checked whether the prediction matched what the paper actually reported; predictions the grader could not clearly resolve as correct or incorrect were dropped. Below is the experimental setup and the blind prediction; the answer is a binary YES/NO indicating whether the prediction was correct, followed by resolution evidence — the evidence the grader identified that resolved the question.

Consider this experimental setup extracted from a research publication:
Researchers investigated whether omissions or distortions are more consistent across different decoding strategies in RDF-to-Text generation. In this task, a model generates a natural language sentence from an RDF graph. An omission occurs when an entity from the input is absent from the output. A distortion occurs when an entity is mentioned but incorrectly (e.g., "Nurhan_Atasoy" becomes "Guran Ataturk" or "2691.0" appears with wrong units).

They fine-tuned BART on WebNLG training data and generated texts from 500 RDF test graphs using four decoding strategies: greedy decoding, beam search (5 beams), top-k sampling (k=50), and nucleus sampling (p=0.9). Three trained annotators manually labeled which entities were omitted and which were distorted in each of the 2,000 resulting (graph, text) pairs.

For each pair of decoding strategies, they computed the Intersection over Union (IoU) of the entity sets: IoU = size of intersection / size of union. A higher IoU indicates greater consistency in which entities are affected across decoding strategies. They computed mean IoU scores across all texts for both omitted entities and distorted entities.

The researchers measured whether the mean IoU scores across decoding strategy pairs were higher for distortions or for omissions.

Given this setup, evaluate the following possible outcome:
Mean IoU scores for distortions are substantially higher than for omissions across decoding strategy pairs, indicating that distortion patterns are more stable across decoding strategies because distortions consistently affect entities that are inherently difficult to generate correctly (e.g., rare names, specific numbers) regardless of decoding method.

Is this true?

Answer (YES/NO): YES